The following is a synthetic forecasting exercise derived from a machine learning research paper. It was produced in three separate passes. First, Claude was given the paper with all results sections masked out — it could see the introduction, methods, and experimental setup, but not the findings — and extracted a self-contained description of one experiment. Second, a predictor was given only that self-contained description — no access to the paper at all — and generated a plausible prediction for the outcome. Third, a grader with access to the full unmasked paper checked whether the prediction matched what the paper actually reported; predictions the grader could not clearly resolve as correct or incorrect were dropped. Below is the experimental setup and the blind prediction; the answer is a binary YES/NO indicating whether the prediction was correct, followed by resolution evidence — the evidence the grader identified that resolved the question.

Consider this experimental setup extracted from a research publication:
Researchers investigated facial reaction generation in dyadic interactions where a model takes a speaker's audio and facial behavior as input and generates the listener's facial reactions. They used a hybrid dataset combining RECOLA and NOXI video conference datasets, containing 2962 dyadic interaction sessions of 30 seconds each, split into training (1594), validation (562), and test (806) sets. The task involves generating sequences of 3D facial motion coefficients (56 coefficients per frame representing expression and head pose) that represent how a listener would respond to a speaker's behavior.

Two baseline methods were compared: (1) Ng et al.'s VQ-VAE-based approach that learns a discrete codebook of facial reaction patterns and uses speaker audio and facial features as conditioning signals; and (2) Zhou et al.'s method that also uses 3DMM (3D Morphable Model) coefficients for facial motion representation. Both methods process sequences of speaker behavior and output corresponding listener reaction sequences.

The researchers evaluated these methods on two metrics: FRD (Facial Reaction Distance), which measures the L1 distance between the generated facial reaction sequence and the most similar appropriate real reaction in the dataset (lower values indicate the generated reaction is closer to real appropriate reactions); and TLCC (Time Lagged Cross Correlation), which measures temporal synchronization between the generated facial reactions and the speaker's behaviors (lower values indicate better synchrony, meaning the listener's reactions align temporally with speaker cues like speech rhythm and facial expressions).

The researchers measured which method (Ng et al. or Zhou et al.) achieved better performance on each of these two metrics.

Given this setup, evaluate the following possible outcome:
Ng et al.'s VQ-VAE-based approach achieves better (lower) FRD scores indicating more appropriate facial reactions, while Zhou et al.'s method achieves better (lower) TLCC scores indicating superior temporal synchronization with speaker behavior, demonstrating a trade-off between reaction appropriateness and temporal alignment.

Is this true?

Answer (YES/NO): NO